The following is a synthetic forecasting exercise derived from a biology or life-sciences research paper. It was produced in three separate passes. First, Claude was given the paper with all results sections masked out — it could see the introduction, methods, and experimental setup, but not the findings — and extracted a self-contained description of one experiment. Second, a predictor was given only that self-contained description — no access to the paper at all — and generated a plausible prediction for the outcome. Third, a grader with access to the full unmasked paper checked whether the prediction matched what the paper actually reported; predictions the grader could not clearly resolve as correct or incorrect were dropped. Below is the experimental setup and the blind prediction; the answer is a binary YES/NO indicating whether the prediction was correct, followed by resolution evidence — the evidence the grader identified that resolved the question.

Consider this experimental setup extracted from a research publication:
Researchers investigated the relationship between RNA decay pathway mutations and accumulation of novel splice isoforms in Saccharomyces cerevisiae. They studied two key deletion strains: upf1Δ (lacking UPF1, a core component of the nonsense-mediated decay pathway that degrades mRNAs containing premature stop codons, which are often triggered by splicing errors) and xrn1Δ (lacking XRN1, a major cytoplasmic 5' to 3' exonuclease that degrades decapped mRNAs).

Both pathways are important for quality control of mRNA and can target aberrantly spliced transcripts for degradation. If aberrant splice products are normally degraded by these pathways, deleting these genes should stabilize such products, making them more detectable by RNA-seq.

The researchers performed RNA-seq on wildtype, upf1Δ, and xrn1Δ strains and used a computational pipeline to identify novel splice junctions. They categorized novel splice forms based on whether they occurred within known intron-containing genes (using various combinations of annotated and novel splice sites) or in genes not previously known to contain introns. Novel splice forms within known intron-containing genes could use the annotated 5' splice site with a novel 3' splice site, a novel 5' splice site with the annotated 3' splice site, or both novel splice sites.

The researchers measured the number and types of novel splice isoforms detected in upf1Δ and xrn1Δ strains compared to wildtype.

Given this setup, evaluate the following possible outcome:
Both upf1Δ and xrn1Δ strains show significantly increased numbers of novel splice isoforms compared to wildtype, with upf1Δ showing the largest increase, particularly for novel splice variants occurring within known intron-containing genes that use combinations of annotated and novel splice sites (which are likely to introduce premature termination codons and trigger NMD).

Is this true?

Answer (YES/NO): NO